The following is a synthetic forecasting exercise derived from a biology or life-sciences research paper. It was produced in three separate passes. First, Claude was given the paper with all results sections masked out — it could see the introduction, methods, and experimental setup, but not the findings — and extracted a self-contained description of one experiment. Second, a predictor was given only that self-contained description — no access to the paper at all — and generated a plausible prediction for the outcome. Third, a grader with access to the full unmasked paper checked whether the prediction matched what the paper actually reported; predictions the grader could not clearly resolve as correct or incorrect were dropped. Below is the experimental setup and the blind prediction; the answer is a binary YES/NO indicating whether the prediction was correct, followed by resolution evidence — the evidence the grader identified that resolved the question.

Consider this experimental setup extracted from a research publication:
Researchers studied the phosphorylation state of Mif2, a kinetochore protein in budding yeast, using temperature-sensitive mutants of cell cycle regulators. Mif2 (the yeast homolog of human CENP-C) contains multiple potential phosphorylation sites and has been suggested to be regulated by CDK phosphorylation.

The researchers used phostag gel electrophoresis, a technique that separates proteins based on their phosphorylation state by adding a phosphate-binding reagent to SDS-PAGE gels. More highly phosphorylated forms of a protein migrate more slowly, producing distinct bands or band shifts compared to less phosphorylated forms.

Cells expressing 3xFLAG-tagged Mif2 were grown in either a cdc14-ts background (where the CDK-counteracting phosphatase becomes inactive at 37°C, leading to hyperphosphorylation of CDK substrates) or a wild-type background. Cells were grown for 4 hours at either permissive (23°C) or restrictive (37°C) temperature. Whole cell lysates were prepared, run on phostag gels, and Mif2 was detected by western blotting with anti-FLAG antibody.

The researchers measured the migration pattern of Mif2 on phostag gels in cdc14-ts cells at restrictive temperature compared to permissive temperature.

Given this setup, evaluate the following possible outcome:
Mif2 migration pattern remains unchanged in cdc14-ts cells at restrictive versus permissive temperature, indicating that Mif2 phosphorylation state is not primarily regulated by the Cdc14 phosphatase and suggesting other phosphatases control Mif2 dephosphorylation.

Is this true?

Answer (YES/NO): YES